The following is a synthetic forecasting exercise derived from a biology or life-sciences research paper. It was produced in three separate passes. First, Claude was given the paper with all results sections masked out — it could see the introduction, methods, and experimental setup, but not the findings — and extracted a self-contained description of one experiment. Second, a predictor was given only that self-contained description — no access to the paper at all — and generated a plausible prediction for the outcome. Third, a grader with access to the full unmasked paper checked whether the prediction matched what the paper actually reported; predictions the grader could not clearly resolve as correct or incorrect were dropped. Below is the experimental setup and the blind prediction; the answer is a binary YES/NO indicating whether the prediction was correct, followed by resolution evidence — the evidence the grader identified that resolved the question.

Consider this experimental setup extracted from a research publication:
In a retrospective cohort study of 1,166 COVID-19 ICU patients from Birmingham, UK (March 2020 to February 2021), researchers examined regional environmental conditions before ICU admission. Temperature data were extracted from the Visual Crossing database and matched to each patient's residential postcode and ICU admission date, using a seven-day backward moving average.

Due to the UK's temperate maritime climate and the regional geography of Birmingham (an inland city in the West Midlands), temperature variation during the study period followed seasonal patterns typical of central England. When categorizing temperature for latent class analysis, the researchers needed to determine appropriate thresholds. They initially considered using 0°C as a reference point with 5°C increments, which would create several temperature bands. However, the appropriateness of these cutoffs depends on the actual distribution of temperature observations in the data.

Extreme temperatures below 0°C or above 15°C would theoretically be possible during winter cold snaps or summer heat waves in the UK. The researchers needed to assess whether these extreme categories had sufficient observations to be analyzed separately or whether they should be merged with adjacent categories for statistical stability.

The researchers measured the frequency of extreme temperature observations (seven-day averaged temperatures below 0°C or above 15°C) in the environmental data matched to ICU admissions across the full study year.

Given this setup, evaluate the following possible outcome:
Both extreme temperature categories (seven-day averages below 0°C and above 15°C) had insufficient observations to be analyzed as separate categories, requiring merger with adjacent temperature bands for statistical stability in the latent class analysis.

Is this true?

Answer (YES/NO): YES